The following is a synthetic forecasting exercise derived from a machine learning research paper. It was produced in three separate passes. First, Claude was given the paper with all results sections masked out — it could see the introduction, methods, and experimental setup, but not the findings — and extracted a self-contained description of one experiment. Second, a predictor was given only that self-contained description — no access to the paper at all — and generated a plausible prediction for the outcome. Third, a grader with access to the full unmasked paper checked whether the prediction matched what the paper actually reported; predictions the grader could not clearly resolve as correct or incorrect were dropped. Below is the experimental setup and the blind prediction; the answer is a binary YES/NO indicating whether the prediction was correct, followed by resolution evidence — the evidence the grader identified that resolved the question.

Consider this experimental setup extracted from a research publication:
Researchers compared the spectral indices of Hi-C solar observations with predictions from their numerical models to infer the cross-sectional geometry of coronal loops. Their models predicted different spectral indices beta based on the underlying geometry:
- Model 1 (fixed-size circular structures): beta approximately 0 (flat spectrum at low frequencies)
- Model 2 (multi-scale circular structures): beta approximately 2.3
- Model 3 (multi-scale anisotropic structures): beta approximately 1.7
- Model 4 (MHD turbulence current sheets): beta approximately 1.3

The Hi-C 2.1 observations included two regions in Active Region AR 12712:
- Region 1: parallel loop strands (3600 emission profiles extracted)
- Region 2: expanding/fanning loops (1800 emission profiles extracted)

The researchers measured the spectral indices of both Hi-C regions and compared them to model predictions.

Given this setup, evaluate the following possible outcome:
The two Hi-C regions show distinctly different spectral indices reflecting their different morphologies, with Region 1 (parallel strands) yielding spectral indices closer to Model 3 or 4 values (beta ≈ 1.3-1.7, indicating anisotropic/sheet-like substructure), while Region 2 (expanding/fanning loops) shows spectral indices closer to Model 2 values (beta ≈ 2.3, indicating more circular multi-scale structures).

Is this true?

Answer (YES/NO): NO